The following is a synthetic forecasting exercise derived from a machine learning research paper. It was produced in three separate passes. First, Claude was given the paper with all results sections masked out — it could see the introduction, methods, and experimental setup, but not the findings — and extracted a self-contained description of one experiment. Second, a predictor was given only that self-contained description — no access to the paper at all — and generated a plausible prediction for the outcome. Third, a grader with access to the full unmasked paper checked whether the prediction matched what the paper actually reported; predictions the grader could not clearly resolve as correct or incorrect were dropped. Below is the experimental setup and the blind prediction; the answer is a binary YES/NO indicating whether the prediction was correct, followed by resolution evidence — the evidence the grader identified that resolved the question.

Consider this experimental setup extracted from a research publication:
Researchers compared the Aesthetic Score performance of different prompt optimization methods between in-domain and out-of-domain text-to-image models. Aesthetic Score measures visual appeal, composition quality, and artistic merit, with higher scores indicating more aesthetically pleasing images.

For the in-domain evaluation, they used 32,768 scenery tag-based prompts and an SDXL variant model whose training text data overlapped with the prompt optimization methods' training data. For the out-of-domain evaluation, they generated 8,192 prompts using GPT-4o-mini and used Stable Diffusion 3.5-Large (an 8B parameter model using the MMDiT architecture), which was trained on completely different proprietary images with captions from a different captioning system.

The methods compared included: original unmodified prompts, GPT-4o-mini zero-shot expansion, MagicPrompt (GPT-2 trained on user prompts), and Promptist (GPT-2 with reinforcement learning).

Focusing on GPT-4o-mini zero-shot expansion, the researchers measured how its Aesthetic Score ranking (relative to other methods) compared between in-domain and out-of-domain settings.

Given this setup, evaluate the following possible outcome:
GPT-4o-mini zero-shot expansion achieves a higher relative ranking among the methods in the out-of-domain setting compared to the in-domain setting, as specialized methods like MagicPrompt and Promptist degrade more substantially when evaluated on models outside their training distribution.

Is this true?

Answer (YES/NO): NO